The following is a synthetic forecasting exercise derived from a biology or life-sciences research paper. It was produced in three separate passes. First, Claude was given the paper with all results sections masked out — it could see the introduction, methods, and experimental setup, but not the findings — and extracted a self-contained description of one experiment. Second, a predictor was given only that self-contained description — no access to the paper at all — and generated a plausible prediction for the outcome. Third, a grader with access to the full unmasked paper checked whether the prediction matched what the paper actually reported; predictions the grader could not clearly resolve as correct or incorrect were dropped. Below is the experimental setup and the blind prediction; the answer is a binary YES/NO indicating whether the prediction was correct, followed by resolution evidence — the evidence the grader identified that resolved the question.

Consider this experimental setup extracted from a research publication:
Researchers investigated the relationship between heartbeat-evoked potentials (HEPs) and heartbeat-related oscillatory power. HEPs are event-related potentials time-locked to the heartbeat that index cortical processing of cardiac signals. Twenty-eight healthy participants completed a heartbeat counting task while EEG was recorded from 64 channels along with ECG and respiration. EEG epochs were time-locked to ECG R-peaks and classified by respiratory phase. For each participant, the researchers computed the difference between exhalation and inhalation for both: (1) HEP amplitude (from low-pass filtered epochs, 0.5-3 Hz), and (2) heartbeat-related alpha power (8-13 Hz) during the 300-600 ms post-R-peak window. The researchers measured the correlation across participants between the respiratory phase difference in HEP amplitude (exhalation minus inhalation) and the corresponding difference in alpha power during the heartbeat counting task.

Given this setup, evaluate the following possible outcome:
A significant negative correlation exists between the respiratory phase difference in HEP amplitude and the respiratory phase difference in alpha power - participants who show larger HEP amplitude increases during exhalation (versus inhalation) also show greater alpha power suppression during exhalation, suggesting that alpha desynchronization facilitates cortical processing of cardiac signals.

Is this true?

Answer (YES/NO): NO